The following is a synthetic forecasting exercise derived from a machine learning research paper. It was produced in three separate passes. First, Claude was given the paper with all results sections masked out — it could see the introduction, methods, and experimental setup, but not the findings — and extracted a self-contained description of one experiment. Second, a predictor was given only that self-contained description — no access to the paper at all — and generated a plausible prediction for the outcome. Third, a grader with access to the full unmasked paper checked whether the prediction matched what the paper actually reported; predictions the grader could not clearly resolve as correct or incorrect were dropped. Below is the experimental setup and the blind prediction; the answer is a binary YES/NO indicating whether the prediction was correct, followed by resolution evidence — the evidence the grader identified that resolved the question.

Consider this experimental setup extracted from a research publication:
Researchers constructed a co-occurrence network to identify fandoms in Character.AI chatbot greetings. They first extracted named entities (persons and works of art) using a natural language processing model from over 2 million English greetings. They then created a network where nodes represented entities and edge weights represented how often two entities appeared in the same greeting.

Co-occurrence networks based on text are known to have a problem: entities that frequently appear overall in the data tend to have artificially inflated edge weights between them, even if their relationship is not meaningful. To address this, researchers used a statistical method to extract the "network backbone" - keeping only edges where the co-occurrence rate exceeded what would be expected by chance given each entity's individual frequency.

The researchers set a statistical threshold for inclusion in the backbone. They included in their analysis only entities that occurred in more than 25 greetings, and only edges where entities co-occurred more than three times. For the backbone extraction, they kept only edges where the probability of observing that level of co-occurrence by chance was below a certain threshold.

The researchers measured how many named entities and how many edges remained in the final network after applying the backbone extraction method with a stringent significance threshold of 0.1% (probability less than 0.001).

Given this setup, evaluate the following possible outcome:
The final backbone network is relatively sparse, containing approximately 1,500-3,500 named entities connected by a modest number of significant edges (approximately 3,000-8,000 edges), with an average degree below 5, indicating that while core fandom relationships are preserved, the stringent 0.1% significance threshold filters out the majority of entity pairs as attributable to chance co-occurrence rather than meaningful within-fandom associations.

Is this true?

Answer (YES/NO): NO